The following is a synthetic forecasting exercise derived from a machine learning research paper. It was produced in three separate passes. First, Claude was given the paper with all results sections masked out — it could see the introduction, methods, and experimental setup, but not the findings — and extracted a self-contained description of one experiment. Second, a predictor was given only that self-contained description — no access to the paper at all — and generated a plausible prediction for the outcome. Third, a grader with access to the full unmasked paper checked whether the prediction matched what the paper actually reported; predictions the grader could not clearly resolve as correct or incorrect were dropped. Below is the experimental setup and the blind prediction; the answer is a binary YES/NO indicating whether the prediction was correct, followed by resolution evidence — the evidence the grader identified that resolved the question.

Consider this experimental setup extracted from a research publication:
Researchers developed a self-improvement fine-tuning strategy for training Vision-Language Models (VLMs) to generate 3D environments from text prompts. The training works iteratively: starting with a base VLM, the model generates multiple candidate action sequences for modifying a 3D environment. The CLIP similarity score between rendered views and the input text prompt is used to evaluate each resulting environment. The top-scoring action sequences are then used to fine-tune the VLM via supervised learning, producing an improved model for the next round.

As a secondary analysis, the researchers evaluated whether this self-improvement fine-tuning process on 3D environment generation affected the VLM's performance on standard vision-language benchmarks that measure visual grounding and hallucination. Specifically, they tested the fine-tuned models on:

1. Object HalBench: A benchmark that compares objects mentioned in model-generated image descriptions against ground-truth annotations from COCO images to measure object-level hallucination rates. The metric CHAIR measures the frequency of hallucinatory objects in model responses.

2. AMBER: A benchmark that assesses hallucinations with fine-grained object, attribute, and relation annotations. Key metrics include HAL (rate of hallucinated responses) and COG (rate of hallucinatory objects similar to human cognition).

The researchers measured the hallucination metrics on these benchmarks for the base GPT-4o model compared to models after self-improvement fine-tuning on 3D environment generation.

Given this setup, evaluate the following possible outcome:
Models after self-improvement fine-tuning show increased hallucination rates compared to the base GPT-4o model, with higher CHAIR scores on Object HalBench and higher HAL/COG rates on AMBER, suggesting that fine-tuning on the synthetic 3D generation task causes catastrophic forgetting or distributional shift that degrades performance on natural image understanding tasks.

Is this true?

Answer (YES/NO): NO